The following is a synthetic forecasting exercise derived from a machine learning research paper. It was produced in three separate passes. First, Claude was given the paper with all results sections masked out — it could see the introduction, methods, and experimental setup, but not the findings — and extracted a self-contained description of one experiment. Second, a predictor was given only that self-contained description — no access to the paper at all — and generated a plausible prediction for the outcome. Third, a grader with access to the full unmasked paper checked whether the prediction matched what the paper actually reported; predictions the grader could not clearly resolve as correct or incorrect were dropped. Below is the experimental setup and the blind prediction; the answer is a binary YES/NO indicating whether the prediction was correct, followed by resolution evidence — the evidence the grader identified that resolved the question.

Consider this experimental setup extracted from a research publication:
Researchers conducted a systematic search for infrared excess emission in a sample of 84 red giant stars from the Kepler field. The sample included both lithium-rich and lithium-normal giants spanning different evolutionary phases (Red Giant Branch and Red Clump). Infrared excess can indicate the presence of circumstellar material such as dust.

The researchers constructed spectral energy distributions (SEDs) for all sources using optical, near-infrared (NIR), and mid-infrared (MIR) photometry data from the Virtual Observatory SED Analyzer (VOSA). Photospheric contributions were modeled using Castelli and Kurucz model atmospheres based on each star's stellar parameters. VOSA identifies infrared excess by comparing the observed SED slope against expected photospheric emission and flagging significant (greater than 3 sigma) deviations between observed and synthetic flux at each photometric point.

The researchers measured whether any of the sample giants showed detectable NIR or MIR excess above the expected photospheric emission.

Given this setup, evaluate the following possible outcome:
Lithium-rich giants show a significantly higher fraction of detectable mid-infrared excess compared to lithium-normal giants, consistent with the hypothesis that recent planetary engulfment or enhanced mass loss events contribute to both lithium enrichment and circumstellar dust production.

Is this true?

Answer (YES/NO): NO